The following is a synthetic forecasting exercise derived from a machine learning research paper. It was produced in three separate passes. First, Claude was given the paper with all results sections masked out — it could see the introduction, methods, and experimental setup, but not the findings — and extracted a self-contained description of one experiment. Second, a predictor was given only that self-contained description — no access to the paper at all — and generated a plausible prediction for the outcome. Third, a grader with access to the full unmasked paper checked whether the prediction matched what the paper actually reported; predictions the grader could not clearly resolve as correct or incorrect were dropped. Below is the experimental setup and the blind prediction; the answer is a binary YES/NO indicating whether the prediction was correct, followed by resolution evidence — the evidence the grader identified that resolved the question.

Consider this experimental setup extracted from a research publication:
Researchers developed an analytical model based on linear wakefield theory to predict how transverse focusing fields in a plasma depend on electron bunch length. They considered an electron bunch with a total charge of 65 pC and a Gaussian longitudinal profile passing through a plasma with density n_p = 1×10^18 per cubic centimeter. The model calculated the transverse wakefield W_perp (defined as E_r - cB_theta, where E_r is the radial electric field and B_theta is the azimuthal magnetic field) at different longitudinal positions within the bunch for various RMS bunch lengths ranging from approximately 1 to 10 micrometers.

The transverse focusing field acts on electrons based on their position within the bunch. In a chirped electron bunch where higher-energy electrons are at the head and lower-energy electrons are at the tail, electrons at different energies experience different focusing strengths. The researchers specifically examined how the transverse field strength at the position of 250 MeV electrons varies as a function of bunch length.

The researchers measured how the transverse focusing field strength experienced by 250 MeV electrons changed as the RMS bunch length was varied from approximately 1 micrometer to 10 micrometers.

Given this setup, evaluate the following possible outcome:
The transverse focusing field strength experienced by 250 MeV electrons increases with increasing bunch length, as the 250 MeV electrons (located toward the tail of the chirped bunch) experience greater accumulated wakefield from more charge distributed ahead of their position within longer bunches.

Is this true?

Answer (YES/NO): NO